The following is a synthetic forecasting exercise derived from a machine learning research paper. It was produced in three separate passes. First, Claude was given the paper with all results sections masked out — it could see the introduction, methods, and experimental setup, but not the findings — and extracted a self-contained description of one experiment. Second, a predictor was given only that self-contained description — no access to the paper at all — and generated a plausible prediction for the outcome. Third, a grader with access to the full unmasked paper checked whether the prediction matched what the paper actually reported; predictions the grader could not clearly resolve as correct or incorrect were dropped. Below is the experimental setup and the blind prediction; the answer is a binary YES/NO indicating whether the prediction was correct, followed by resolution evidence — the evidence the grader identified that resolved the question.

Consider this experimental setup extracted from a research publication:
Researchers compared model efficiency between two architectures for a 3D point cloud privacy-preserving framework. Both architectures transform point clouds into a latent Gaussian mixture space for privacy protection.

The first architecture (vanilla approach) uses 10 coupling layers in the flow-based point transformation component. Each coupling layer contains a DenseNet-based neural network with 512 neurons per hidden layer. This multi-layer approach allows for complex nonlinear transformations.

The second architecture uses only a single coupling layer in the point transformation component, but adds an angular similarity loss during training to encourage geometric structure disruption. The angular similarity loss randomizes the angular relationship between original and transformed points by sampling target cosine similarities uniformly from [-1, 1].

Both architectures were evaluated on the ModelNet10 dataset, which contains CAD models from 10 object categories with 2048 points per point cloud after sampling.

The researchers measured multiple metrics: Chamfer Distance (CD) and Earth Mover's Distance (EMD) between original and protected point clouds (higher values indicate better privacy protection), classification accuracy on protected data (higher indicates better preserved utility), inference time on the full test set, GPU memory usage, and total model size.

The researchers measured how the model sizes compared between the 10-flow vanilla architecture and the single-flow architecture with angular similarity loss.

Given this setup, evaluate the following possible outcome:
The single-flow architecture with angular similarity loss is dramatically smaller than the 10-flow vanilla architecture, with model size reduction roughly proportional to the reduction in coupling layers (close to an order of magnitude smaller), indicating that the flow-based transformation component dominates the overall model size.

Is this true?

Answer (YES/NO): NO